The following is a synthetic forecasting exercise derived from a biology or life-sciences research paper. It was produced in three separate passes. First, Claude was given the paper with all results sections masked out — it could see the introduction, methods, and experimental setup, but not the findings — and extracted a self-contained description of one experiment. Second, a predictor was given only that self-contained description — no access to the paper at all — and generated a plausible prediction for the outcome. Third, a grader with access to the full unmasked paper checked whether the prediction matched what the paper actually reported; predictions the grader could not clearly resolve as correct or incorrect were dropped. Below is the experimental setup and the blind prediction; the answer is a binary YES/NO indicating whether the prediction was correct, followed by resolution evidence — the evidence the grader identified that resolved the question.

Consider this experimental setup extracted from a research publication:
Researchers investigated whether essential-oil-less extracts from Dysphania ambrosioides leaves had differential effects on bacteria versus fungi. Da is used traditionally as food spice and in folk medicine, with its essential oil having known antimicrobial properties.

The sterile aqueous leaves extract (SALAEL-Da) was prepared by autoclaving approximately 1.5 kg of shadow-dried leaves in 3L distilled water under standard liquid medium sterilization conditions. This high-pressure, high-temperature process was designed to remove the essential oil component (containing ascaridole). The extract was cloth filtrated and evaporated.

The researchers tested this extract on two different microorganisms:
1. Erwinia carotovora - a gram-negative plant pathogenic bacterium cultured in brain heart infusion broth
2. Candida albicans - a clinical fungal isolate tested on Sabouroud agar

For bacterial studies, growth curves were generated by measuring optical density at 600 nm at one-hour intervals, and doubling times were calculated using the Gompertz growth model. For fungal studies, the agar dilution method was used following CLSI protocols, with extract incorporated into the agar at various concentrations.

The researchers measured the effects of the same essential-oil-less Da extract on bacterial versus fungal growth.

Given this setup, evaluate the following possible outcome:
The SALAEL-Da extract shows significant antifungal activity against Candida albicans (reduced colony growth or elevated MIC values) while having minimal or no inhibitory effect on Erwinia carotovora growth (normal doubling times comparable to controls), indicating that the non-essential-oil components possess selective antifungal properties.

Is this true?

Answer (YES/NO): NO